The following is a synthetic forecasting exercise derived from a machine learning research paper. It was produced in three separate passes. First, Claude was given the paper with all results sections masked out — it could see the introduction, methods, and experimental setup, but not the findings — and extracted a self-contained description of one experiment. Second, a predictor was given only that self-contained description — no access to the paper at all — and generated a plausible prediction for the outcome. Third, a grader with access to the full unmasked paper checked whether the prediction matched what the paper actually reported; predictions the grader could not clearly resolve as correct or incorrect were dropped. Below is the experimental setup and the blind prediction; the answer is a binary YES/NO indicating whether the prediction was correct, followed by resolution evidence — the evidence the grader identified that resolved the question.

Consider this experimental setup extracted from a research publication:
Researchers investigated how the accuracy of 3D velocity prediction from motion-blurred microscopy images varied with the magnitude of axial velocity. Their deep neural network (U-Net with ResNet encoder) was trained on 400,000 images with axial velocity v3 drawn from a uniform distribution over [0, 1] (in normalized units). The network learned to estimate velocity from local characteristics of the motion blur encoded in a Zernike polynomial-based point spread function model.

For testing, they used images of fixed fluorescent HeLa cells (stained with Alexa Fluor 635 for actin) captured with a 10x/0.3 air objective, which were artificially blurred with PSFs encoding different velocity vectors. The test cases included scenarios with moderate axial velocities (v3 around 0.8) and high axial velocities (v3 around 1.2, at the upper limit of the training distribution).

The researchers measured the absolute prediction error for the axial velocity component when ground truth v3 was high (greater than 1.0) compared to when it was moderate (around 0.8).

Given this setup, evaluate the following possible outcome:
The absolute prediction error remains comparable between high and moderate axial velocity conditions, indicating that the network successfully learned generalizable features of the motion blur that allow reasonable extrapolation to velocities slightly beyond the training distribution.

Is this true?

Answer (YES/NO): NO